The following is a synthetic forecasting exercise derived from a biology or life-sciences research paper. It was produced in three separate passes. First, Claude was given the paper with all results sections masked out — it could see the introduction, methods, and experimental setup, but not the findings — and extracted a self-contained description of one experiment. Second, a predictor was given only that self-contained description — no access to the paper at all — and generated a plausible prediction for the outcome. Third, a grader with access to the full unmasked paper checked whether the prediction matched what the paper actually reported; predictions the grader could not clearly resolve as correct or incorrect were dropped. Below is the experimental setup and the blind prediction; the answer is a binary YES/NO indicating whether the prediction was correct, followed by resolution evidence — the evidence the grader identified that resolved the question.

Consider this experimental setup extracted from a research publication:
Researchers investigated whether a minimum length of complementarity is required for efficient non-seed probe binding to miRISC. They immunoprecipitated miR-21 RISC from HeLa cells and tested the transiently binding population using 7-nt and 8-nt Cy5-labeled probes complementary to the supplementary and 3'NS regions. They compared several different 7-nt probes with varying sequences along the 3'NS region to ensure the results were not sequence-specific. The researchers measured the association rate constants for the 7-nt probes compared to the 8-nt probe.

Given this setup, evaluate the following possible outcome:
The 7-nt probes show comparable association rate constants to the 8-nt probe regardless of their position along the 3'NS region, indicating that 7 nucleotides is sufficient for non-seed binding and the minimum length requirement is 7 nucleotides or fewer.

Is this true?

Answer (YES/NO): NO